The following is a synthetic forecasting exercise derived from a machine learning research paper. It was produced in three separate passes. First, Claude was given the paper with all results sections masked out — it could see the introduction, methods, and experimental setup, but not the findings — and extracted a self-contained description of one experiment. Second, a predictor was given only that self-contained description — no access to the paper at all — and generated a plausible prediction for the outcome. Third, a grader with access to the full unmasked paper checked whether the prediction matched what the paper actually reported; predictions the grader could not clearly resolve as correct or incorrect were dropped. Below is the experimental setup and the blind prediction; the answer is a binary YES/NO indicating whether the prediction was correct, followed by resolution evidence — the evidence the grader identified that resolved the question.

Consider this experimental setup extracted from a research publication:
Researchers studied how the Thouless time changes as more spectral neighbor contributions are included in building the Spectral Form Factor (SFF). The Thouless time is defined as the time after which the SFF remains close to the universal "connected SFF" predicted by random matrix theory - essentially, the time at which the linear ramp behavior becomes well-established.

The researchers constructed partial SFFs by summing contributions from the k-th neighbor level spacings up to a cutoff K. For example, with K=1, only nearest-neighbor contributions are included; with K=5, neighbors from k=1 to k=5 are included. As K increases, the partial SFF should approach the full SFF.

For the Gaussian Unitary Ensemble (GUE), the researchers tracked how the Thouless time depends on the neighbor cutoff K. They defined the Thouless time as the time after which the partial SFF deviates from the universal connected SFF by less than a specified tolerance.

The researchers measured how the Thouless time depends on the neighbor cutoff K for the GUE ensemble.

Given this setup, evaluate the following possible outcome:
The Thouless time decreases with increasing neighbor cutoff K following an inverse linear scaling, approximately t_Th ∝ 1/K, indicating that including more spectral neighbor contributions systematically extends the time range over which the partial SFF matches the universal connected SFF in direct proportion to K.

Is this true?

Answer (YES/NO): NO